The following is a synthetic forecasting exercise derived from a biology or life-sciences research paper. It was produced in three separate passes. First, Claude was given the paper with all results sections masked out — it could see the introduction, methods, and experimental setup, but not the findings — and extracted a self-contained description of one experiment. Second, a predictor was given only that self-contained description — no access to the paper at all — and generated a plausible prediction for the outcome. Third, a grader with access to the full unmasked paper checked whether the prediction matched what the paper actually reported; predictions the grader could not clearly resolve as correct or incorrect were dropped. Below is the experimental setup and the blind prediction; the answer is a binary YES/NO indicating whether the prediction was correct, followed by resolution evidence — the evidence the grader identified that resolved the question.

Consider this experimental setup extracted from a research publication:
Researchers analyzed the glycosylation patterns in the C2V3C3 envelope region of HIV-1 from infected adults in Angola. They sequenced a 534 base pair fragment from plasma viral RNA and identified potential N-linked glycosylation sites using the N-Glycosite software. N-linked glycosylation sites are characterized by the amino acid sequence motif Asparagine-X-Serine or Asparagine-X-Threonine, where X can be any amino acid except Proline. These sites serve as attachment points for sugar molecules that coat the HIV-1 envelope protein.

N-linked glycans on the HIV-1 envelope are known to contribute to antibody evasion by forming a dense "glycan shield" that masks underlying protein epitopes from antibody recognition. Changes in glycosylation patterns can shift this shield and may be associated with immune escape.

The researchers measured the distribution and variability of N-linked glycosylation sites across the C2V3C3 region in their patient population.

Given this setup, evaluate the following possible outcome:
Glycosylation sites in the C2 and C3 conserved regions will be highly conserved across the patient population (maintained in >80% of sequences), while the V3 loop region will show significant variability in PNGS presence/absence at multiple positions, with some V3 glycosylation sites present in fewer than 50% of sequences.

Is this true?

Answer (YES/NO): NO